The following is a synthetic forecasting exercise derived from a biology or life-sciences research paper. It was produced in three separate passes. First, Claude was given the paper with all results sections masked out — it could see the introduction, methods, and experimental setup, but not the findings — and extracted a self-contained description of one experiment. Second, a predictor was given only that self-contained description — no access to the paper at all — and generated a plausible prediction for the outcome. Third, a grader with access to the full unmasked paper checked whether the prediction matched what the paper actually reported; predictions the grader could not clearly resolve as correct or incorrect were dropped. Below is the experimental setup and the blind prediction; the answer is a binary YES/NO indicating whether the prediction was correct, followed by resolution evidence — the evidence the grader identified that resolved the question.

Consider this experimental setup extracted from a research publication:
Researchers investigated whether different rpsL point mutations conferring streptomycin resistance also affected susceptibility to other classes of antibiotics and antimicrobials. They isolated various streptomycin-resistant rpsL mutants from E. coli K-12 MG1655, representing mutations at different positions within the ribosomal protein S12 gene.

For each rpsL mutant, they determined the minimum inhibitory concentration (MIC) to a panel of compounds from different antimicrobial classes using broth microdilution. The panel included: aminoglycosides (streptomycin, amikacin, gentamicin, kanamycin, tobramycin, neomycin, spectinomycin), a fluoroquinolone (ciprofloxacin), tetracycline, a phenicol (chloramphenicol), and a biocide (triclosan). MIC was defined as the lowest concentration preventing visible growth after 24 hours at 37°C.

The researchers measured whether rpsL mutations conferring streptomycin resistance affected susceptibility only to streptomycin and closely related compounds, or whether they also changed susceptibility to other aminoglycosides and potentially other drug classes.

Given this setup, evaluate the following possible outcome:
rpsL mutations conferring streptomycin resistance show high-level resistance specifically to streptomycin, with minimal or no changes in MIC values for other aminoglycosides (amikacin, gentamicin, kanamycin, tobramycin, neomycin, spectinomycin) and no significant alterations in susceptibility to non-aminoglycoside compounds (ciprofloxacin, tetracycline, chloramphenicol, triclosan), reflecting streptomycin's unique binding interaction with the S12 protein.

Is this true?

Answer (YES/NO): NO